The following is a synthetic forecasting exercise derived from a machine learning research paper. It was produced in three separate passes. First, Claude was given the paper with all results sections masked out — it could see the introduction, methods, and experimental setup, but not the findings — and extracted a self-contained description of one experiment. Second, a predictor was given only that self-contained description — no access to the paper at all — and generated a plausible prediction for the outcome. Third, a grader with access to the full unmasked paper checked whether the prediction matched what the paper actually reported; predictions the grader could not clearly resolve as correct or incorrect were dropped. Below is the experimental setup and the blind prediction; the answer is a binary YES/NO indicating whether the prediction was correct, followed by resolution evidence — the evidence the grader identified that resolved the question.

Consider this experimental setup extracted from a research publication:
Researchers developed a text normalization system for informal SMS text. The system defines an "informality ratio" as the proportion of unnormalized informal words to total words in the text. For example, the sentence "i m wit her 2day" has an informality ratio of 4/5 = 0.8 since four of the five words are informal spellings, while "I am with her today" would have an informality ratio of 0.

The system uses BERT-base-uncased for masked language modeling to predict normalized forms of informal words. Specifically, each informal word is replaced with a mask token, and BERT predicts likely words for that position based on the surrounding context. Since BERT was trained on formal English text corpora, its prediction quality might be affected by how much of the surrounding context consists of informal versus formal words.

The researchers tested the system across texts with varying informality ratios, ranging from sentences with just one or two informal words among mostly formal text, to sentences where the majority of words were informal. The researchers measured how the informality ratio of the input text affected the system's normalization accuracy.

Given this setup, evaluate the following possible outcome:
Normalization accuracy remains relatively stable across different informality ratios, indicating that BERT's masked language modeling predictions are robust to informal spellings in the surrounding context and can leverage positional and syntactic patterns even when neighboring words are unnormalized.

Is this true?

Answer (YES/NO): NO